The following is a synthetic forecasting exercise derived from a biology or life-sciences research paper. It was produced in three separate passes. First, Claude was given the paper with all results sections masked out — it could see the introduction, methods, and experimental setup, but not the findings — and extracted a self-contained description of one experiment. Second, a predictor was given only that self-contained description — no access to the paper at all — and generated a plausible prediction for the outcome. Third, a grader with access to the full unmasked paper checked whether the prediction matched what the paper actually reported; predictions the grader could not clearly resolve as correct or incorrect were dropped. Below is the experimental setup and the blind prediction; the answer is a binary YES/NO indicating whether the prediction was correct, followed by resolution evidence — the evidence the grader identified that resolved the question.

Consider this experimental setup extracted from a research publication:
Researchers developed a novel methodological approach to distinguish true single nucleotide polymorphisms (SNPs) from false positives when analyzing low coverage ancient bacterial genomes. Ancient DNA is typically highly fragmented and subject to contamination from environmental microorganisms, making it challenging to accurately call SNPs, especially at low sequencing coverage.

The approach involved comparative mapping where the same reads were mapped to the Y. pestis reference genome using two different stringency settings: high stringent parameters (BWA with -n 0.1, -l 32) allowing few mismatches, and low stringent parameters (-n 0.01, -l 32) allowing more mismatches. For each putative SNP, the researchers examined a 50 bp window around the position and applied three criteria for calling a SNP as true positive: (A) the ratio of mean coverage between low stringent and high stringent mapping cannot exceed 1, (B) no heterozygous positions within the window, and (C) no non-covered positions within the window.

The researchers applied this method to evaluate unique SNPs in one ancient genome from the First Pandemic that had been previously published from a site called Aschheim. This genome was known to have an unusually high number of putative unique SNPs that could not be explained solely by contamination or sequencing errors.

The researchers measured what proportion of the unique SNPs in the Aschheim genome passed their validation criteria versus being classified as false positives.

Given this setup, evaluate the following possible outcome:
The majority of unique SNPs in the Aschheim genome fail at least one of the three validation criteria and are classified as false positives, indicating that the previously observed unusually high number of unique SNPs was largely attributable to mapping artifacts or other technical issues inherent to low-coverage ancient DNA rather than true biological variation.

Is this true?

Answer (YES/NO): YES